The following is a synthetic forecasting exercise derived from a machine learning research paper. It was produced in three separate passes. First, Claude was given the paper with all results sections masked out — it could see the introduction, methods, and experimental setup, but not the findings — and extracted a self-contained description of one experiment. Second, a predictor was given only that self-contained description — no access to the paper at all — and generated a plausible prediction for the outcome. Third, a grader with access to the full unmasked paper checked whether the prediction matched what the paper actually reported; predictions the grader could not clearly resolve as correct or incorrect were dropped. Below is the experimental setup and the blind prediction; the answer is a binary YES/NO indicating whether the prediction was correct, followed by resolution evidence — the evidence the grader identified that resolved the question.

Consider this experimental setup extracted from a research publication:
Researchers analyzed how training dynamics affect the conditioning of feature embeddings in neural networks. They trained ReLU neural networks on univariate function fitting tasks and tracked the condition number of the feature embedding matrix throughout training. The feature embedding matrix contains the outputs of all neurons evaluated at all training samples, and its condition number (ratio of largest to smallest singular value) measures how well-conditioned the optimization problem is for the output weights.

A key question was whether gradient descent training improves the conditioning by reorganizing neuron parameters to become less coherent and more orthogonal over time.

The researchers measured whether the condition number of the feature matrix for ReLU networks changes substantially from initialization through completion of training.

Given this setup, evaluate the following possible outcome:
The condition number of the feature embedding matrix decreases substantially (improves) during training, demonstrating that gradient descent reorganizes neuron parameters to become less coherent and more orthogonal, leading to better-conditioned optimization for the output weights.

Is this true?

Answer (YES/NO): NO